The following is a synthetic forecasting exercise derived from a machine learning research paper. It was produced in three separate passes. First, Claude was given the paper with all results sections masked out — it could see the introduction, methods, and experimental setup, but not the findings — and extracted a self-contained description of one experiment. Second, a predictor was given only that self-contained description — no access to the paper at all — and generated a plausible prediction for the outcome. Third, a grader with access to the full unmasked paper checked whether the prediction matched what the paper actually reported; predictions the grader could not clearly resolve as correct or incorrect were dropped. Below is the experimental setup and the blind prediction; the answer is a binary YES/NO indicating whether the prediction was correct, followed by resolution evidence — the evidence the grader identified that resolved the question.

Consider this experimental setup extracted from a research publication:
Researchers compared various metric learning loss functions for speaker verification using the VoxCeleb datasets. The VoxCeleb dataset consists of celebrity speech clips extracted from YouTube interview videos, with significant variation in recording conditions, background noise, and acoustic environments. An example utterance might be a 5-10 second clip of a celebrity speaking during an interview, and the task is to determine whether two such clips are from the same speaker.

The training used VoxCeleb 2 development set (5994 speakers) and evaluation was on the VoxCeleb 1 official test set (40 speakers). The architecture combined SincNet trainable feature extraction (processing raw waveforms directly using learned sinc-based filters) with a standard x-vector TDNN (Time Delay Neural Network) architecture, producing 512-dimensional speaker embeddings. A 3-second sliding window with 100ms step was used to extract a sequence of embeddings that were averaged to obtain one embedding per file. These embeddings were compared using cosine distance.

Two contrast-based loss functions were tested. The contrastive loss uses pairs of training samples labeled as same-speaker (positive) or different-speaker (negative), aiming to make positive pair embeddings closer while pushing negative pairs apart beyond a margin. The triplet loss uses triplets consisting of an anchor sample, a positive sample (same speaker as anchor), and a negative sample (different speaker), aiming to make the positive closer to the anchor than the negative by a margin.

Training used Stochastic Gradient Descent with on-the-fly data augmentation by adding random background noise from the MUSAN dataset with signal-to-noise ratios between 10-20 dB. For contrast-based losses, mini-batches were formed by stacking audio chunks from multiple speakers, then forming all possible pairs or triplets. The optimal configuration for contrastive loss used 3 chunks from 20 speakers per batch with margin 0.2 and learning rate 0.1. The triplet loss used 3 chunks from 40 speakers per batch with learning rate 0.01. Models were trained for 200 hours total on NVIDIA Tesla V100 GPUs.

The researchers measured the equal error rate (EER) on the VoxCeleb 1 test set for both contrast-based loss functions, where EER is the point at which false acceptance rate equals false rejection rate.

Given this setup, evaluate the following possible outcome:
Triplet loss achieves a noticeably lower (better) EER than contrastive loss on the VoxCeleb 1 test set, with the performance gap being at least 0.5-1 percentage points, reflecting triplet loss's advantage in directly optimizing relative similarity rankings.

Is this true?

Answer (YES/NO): NO